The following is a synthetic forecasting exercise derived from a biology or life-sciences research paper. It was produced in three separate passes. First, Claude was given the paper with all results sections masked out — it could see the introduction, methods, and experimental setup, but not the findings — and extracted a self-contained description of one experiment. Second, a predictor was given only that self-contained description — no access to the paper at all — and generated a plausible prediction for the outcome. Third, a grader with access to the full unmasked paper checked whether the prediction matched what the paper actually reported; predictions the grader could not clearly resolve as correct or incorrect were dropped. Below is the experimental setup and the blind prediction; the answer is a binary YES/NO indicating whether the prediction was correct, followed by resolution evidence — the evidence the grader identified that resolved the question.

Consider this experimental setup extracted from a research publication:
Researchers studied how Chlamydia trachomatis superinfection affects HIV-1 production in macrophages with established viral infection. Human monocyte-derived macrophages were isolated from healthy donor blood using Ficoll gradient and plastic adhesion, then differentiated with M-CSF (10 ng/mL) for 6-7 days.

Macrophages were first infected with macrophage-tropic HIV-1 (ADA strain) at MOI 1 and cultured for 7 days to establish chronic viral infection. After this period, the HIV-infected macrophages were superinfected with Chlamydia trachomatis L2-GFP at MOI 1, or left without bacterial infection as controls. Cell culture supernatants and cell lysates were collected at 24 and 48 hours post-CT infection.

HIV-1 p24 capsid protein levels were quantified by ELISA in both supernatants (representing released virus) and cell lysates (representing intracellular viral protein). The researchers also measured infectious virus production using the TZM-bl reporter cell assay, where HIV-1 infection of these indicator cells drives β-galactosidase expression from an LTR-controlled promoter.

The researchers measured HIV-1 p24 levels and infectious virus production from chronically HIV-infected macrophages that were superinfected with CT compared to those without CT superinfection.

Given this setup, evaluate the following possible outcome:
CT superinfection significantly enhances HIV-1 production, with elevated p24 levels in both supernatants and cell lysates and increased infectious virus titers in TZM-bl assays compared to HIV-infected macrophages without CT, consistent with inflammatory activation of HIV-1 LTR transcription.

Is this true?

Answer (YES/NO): NO